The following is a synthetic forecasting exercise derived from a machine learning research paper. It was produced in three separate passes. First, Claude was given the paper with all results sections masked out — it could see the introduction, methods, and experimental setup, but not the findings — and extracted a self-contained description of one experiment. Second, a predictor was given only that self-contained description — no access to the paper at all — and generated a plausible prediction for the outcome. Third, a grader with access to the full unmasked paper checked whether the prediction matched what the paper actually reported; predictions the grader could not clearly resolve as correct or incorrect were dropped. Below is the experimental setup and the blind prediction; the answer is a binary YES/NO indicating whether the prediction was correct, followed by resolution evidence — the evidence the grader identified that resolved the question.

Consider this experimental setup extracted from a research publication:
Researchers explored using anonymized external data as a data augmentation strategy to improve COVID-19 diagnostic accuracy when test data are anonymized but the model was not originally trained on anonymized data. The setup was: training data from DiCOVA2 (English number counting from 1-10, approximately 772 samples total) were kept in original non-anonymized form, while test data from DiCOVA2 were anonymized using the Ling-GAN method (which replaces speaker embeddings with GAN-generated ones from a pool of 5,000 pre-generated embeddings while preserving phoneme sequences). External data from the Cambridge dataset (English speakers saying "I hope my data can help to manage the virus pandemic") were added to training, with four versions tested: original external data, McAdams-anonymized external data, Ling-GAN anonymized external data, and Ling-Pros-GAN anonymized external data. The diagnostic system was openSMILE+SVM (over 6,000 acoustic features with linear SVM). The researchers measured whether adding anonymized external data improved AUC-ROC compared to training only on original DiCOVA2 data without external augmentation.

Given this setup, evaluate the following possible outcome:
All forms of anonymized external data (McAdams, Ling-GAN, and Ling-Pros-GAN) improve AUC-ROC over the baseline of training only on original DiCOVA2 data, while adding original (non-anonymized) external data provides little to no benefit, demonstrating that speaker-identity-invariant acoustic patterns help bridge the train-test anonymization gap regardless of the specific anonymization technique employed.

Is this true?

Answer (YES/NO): NO